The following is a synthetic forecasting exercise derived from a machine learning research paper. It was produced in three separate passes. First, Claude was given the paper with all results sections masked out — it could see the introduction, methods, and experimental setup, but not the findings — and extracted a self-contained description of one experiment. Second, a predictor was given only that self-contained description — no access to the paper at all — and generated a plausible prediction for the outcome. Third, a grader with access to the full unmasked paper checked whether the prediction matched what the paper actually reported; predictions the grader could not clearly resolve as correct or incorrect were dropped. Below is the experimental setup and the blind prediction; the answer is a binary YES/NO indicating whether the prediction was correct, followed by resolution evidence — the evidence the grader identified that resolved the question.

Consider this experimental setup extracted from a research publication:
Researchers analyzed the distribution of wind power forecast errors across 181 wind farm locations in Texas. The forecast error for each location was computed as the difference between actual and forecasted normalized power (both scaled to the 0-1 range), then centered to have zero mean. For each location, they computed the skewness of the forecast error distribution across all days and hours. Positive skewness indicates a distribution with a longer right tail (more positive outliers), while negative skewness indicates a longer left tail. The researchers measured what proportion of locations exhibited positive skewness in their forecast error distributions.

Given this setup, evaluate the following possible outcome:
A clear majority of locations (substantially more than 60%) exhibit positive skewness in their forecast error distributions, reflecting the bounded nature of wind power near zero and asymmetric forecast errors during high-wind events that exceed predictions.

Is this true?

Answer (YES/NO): YES